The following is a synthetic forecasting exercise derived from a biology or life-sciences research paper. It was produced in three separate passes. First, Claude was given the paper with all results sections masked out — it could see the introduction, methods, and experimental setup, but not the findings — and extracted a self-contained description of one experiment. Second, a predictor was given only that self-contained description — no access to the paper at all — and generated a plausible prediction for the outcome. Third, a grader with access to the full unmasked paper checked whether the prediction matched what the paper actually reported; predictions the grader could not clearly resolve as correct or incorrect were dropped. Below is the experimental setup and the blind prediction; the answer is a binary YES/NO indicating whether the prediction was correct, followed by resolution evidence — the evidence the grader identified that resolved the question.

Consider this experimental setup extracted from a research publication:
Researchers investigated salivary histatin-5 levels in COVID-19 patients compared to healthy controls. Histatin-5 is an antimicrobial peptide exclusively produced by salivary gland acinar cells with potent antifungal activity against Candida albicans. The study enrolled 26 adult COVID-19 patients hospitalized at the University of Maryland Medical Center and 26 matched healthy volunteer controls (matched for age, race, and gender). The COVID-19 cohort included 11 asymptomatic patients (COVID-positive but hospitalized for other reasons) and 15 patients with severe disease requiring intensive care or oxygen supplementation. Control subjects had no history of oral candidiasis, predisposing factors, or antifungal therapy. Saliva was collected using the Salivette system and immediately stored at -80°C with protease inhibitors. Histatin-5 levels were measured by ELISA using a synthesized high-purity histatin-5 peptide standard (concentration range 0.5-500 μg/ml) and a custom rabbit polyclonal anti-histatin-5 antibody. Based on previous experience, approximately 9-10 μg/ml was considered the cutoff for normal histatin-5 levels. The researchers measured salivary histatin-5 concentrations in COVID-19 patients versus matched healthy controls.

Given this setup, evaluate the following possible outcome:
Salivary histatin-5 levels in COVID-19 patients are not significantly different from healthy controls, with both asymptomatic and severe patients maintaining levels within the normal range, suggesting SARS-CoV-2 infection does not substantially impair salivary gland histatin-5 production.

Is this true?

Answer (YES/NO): NO